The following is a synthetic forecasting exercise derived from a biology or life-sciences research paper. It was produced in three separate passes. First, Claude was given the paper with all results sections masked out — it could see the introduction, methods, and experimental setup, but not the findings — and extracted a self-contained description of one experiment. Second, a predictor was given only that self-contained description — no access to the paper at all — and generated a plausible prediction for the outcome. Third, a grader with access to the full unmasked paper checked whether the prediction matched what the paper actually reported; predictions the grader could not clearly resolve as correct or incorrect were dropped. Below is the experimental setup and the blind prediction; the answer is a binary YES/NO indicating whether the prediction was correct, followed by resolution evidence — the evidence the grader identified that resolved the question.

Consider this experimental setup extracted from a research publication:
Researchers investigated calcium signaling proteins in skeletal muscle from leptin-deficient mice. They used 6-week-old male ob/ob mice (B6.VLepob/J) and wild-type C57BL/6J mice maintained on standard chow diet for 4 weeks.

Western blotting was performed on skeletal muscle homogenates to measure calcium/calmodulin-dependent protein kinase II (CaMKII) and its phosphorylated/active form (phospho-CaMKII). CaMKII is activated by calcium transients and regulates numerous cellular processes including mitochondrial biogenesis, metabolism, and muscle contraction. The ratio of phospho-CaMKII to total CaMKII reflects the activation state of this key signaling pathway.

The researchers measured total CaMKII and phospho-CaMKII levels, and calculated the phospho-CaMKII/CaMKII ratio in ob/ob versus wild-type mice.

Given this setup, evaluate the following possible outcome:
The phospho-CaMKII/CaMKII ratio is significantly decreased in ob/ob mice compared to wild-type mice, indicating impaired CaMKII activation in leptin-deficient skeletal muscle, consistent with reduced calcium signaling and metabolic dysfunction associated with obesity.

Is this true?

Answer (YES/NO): YES